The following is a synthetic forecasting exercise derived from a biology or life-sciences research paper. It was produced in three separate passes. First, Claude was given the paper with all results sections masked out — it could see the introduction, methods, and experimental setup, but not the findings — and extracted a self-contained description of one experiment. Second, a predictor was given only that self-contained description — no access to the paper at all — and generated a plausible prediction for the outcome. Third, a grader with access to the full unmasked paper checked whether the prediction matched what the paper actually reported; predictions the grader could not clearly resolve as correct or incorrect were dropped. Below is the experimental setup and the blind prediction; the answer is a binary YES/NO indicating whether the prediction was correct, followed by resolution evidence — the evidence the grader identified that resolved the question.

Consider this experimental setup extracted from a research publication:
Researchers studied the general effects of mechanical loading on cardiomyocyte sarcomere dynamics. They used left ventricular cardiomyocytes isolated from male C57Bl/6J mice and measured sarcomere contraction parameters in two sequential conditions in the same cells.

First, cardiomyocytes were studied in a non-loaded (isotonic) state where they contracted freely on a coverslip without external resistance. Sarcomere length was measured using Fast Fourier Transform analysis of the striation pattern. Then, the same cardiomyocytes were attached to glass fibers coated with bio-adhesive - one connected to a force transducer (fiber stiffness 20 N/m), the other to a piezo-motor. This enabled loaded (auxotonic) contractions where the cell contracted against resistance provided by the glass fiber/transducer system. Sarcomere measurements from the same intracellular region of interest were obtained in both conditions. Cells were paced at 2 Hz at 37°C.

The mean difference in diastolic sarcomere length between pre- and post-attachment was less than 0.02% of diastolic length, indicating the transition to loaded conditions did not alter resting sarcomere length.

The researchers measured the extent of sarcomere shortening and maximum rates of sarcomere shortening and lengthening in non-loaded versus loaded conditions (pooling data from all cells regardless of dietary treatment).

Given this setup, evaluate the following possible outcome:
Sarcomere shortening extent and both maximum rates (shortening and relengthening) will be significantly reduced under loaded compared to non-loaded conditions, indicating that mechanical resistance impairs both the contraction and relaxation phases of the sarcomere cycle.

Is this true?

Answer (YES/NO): YES